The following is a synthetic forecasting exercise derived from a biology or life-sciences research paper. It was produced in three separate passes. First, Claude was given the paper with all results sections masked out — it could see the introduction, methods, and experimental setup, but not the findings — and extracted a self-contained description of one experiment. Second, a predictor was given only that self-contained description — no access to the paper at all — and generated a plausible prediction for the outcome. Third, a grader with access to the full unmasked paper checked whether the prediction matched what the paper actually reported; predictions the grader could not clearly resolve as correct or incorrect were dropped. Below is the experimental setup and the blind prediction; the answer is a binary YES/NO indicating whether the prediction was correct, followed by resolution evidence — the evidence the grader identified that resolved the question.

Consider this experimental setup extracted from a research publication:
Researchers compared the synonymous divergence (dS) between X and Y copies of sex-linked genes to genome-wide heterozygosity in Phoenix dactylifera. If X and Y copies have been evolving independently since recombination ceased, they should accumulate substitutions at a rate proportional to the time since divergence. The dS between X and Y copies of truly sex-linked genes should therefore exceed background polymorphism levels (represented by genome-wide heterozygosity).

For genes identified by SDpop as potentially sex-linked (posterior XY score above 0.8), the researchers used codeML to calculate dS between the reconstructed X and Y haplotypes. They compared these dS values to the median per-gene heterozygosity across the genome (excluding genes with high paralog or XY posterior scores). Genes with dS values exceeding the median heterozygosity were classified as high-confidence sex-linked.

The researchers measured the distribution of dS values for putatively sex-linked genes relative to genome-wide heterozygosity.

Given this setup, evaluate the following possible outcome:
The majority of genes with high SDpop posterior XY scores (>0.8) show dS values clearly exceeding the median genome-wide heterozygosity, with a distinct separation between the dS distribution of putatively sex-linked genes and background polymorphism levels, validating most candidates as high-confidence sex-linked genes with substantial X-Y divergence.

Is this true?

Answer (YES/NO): NO